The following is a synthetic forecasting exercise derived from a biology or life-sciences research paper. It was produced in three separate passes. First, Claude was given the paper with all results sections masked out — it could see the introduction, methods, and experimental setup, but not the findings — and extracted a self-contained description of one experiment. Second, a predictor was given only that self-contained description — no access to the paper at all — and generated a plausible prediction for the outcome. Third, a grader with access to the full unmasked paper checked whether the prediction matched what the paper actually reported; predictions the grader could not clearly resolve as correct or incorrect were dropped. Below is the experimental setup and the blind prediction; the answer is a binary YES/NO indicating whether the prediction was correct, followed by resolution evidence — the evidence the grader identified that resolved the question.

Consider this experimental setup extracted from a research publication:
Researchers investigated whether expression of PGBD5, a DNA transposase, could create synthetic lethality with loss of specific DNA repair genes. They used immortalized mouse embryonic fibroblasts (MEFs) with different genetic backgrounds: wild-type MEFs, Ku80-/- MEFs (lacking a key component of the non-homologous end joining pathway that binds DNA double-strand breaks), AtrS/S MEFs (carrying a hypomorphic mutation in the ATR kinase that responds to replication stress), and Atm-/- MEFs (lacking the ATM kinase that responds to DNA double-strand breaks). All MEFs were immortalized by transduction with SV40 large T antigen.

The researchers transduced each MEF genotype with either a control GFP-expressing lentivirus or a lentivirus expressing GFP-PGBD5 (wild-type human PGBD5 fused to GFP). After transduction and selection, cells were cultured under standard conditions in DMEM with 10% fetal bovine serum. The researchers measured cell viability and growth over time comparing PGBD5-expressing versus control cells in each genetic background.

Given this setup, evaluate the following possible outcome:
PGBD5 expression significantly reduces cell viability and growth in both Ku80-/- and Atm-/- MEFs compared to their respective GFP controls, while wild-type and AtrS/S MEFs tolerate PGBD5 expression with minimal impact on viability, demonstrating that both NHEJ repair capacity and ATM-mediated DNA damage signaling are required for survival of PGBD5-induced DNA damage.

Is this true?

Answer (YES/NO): NO